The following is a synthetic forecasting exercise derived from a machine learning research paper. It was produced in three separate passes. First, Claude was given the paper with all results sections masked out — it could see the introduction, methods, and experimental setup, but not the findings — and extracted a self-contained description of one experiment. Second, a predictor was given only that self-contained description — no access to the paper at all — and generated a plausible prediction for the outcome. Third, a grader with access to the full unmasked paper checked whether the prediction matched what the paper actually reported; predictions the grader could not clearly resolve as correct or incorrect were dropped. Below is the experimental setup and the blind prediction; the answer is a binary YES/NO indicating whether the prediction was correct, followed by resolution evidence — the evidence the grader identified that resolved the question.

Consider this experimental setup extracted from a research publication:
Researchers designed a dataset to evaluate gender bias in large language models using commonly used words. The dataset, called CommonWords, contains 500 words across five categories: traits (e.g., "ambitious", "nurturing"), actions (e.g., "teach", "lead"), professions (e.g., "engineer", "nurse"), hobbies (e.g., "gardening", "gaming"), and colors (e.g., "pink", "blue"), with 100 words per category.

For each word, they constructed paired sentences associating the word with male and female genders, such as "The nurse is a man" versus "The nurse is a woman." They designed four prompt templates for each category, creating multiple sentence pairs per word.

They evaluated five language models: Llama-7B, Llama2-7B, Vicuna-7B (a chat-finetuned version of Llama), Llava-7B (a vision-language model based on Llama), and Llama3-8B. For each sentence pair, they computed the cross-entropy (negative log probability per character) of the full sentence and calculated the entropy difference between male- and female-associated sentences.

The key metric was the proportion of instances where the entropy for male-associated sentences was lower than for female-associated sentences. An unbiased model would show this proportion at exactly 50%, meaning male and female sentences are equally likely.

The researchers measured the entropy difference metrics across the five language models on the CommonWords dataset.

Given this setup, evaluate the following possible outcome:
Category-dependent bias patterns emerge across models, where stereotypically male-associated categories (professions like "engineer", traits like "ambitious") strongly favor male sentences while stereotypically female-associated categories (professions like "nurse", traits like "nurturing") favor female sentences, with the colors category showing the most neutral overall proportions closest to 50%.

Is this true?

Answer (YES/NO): NO